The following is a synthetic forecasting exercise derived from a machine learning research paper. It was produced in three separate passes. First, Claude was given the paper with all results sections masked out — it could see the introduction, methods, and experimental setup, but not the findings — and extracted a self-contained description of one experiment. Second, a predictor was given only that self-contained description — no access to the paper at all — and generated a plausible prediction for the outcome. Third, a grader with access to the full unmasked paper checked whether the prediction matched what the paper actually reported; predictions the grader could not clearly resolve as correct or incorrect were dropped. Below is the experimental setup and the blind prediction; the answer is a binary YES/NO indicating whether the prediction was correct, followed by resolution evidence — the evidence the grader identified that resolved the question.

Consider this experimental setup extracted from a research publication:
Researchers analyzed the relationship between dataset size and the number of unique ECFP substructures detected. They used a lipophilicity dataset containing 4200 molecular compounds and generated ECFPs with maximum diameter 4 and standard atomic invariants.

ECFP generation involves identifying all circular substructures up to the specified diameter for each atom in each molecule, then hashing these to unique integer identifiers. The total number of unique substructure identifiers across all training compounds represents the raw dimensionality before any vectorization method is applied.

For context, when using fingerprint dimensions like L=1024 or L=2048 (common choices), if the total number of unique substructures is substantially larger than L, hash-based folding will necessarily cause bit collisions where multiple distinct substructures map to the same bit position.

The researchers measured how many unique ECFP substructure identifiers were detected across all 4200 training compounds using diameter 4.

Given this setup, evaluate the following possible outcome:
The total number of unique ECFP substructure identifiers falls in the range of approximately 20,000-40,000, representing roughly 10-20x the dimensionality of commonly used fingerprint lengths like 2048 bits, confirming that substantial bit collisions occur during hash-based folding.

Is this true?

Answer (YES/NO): NO